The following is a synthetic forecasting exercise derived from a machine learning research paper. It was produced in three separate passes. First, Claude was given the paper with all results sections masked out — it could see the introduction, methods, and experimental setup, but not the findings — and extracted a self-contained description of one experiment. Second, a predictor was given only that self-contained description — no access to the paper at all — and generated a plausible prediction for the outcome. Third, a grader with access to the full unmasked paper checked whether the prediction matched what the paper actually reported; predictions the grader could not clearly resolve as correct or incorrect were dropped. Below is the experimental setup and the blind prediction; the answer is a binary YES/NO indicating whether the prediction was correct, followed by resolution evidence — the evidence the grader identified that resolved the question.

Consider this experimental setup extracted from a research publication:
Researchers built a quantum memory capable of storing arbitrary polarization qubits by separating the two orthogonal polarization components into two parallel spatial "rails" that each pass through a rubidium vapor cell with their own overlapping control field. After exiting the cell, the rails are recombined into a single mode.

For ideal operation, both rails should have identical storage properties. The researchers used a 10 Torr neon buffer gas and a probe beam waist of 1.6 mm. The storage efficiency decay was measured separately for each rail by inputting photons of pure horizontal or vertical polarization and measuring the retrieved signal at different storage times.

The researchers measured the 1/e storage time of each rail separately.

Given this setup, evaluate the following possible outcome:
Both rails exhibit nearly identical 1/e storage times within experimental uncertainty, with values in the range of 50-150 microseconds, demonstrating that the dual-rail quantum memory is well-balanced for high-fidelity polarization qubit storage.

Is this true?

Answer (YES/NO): NO